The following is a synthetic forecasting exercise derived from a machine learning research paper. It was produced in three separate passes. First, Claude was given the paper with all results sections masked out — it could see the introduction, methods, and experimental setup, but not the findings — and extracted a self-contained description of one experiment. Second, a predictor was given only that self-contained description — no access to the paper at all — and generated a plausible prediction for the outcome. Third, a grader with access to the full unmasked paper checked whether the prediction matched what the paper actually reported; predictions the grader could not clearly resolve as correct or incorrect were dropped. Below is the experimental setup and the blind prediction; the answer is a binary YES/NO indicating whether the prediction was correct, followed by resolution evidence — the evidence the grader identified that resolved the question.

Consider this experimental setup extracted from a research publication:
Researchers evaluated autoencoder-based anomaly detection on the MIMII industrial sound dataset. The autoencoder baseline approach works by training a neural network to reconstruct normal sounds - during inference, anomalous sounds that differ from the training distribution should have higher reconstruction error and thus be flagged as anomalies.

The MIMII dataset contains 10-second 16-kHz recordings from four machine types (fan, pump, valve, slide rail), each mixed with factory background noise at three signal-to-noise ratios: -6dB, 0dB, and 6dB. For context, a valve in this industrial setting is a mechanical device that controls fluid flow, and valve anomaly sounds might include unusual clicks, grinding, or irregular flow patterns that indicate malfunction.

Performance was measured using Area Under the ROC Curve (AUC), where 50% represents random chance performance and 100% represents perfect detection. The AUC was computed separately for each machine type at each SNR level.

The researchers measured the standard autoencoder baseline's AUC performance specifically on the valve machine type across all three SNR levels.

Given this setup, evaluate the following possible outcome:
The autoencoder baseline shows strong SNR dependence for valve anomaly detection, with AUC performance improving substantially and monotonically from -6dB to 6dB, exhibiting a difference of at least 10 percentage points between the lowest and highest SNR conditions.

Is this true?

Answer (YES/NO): NO